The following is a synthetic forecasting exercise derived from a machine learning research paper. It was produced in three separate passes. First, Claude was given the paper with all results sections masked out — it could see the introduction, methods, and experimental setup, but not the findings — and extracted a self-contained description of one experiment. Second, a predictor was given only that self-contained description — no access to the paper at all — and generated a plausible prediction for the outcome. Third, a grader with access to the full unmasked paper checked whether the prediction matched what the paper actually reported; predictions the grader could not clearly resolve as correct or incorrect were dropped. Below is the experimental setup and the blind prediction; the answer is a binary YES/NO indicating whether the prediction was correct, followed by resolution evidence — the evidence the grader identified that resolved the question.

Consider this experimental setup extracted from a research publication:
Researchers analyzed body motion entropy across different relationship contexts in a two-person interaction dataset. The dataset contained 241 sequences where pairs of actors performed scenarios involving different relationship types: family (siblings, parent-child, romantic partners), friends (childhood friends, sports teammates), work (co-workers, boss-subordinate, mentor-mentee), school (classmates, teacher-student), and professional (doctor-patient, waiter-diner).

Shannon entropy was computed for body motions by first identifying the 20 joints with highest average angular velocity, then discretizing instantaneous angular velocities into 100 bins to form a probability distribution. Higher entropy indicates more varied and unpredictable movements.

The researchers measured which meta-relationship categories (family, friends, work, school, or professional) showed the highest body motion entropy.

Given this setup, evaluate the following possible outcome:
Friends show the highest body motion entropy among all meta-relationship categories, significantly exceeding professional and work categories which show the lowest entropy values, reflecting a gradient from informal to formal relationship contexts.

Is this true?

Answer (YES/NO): NO